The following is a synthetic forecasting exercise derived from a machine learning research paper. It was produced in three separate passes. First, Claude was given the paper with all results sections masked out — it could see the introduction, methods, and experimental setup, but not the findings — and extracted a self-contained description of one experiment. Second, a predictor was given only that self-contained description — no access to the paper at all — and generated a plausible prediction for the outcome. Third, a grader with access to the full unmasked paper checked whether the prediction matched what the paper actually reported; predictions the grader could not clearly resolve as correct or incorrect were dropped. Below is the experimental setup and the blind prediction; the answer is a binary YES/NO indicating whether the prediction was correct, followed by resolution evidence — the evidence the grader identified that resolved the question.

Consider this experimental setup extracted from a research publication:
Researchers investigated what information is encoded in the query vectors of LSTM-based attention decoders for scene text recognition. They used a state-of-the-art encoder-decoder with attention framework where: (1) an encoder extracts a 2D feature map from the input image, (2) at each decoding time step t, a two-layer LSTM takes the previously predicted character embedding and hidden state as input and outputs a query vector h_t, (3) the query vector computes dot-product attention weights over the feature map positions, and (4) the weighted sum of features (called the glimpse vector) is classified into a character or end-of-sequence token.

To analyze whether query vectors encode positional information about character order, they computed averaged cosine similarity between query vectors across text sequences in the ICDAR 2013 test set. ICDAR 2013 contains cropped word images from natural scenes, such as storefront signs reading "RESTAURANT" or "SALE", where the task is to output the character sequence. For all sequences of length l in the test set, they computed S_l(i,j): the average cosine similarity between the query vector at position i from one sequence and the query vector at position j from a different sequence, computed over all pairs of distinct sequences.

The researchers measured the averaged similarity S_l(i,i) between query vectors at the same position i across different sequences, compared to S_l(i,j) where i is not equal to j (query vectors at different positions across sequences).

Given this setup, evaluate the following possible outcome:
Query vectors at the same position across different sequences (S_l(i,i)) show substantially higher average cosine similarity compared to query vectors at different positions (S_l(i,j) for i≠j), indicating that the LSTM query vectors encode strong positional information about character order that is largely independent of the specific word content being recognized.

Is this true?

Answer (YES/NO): YES